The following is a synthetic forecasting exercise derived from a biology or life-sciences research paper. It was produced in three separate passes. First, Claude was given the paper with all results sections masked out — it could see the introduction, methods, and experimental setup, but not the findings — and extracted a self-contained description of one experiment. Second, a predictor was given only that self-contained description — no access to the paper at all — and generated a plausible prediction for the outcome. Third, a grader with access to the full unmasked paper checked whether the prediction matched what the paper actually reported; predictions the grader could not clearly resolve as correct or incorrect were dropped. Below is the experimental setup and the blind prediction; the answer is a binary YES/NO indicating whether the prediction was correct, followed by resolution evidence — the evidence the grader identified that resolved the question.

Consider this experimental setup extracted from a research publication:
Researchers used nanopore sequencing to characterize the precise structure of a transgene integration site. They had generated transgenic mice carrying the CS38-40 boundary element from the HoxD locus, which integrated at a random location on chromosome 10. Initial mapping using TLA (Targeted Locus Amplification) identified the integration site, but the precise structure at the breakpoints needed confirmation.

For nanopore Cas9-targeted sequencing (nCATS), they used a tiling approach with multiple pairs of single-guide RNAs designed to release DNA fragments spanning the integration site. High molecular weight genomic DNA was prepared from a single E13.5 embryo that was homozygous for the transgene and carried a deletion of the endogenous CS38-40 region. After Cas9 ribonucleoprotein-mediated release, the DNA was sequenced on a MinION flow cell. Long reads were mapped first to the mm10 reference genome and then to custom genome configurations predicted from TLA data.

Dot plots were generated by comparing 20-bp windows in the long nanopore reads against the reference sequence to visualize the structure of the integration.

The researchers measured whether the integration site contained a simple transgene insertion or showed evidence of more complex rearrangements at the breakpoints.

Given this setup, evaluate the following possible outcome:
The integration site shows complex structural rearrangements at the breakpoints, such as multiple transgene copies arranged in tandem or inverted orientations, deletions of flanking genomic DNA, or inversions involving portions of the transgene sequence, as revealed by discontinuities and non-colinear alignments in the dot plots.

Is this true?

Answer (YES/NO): NO